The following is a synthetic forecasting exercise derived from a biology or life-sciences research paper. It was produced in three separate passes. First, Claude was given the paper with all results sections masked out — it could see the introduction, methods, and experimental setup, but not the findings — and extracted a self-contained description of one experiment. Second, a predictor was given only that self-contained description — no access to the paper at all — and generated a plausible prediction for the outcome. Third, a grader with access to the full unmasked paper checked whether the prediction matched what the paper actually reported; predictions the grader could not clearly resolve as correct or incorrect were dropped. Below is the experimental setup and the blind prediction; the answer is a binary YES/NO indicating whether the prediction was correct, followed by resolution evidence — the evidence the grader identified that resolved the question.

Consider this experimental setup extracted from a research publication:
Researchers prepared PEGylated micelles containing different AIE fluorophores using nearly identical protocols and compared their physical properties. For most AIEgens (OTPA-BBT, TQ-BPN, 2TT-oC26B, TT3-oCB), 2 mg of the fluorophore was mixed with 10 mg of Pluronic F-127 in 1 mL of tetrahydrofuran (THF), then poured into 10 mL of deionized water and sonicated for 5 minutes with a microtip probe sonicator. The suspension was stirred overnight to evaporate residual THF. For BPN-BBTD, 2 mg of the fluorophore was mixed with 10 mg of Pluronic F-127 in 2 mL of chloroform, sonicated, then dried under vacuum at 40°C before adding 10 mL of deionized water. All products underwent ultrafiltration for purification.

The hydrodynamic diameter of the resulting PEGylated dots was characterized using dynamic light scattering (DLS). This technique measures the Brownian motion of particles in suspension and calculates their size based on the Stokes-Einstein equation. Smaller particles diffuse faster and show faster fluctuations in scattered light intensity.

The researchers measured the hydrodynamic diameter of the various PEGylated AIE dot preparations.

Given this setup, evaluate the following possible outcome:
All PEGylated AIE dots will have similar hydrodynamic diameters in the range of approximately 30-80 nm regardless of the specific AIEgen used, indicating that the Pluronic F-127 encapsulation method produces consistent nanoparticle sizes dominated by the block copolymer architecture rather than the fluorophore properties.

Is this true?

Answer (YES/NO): NO